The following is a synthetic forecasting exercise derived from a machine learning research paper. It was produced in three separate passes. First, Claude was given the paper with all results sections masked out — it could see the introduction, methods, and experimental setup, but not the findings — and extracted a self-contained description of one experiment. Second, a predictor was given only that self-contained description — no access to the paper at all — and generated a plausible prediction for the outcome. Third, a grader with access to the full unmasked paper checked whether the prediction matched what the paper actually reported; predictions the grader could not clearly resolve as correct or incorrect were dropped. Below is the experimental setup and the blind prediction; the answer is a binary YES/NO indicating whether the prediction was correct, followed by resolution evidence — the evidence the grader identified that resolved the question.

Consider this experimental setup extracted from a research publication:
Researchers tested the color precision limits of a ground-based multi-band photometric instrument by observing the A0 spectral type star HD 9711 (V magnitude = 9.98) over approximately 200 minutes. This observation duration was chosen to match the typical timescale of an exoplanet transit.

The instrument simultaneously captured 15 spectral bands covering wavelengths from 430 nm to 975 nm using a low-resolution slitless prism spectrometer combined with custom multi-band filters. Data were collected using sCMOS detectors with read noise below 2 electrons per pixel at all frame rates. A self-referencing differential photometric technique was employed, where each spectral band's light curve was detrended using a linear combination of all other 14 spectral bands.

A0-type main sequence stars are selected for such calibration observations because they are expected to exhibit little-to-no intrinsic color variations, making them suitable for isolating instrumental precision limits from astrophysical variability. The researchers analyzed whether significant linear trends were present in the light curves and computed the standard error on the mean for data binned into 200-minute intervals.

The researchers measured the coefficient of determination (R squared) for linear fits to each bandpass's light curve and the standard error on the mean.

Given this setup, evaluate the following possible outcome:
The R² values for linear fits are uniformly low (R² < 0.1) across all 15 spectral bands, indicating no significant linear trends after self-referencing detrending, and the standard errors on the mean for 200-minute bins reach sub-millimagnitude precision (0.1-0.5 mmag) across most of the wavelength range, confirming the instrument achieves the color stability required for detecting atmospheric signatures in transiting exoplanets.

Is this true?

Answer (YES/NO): NO